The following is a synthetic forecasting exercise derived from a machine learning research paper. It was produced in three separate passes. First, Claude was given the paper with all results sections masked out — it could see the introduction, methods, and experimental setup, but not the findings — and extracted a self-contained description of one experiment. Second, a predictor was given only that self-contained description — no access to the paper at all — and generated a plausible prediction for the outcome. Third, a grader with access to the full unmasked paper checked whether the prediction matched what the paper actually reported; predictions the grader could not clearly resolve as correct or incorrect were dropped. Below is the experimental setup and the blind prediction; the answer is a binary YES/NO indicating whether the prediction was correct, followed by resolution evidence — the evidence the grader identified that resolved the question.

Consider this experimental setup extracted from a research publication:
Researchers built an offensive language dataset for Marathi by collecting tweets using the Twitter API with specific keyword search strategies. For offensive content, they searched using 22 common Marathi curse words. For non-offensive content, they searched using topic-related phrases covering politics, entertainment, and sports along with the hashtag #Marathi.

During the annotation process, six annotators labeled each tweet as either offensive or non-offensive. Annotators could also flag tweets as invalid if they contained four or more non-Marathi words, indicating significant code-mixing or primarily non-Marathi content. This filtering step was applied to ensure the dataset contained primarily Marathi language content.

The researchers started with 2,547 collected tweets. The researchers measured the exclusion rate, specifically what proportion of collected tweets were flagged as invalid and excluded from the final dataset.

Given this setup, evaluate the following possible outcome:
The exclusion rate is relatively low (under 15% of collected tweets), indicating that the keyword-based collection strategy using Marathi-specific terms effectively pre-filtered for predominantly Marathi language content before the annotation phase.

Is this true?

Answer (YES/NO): YES